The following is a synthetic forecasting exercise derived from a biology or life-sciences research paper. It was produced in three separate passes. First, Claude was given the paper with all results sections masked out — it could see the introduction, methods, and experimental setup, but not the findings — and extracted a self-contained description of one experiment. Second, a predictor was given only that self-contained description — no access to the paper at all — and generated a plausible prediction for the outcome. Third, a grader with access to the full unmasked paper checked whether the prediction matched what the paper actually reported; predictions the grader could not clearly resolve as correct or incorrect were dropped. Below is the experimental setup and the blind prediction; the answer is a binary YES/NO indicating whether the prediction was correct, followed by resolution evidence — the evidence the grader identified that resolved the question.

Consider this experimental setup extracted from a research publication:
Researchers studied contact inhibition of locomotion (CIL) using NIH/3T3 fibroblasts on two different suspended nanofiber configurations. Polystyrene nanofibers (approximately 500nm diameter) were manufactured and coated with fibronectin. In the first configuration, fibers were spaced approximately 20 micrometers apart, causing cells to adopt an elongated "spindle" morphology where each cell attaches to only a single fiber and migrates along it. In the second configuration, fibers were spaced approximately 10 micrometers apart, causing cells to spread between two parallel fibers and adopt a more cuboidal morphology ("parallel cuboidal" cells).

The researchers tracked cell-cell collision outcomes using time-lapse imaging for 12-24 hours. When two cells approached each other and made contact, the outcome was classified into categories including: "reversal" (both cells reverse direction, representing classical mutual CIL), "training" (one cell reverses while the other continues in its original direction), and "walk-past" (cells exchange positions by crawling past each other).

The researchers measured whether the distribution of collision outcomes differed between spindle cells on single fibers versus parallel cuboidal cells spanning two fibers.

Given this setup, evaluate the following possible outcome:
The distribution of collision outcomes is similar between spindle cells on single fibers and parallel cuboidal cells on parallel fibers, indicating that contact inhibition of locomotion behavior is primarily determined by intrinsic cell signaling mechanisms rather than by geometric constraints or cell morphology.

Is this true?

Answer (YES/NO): NO